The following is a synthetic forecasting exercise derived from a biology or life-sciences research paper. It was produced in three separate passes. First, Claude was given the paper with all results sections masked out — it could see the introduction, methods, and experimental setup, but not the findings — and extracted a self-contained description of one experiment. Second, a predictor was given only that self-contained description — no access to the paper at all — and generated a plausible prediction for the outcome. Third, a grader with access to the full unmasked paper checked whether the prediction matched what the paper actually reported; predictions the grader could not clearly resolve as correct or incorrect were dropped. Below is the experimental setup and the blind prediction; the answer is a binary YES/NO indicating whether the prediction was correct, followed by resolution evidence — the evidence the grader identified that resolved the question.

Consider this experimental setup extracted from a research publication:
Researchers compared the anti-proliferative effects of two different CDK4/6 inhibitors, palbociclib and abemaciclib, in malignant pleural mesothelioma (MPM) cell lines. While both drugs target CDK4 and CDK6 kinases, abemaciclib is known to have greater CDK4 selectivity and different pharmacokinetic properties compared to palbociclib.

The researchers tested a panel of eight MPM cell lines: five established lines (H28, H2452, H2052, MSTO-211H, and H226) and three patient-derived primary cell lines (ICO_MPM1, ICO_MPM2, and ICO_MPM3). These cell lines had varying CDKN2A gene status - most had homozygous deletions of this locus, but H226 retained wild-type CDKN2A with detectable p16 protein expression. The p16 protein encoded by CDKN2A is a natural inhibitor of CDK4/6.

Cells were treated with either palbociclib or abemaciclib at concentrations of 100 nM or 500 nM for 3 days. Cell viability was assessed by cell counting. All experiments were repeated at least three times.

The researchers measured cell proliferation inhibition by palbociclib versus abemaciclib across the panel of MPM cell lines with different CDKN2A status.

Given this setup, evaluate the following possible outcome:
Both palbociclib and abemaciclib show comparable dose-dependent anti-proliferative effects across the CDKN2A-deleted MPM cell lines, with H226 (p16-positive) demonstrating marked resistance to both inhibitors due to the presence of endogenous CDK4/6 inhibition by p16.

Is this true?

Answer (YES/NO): NO